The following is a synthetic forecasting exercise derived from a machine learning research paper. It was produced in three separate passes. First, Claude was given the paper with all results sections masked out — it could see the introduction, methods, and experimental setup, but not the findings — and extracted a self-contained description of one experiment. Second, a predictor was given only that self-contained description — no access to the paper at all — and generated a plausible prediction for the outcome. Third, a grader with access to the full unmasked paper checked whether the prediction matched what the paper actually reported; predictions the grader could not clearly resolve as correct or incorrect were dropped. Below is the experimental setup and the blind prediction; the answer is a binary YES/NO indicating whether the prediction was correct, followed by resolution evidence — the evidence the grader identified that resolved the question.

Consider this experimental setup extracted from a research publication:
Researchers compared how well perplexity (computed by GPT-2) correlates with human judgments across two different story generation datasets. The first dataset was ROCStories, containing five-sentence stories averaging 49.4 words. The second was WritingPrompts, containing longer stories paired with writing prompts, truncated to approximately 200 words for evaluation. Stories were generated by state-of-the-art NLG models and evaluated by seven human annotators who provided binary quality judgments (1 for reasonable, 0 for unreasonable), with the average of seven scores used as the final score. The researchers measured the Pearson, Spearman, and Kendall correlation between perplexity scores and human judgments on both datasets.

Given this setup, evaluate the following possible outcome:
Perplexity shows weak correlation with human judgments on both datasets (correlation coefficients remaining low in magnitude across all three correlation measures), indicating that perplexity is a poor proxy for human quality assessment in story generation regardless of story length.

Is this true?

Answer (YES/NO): NO